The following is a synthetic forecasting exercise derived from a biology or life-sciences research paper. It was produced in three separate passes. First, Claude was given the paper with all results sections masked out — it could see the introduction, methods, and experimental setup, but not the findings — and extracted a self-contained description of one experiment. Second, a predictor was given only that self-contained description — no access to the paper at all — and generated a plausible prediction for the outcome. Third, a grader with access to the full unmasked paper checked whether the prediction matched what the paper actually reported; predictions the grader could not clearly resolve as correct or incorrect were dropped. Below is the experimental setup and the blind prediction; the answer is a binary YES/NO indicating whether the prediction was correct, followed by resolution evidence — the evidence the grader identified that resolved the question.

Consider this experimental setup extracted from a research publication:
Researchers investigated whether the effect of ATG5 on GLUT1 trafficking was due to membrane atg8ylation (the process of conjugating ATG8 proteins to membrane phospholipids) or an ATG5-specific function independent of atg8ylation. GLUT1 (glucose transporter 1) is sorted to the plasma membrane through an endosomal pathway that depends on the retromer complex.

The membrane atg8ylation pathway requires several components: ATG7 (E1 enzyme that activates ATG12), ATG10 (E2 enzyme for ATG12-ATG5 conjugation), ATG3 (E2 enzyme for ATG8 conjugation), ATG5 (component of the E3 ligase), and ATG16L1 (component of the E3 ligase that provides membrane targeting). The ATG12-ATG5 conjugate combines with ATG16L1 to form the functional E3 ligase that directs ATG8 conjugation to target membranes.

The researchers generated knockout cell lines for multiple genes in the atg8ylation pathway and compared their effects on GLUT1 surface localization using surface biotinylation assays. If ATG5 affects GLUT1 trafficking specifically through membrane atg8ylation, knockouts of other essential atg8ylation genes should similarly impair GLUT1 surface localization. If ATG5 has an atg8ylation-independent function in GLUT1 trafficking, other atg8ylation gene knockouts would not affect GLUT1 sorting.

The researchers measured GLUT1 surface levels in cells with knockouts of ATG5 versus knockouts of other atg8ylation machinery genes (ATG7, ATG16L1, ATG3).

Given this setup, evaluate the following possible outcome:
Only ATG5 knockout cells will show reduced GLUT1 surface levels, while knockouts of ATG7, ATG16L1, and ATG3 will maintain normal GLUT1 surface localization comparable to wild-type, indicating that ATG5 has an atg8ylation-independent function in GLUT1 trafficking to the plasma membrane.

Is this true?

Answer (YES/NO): NO